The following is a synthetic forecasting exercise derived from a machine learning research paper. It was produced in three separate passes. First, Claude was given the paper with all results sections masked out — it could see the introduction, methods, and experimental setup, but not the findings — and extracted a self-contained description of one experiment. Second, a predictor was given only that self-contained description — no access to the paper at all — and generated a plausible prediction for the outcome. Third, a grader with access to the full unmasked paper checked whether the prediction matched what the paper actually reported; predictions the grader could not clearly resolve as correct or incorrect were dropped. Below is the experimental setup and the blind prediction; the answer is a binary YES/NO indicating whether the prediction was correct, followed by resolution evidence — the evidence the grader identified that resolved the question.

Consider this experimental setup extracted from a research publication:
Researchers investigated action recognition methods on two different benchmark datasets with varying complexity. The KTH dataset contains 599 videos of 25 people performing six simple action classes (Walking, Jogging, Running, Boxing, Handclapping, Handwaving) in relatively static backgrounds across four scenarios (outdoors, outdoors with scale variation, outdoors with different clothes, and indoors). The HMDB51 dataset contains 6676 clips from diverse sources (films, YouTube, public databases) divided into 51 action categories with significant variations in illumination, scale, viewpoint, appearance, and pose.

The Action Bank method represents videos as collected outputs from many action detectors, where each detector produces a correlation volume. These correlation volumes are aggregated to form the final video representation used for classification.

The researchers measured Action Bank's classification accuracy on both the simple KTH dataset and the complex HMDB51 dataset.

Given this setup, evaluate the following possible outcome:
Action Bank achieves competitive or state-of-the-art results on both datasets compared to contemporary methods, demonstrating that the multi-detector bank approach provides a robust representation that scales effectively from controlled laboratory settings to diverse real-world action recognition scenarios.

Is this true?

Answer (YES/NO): NO